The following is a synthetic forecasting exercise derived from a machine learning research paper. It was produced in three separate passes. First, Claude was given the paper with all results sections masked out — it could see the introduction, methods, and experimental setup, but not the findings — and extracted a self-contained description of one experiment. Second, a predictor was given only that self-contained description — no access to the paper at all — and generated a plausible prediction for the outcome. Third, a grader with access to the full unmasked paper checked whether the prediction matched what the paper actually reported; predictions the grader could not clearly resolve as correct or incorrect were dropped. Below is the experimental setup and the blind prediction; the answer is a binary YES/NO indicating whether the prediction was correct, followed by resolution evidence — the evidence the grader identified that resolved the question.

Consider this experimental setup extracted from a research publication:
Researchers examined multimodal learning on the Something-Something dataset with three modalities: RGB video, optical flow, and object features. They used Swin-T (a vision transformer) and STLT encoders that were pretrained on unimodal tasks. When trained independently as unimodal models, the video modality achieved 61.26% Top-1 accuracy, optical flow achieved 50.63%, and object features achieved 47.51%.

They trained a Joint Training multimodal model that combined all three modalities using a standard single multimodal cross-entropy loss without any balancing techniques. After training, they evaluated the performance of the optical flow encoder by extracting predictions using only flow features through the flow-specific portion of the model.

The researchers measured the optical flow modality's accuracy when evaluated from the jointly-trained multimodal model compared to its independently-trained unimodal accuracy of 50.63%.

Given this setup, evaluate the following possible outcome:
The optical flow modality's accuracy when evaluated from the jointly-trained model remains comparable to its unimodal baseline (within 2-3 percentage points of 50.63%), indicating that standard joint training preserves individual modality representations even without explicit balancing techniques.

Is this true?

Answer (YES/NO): NO